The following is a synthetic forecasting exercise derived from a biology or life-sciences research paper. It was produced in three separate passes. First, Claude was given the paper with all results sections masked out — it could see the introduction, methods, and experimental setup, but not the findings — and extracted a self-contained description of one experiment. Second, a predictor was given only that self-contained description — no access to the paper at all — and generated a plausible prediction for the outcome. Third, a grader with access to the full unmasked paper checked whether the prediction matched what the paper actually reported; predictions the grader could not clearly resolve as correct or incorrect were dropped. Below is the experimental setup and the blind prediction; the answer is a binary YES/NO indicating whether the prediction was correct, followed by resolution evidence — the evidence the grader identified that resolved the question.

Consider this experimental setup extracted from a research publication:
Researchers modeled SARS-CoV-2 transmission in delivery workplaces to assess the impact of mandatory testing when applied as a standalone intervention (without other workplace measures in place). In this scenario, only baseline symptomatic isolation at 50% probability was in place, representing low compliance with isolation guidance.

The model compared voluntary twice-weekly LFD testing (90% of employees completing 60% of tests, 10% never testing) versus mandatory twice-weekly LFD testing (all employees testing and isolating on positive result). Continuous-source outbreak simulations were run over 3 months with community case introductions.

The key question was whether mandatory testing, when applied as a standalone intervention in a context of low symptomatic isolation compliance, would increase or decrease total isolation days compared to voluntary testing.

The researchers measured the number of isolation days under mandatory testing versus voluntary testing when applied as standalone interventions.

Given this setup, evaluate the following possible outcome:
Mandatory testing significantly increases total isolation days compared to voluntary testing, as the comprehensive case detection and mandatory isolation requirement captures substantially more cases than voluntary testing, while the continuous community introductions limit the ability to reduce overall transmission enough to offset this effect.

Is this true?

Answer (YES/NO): NO